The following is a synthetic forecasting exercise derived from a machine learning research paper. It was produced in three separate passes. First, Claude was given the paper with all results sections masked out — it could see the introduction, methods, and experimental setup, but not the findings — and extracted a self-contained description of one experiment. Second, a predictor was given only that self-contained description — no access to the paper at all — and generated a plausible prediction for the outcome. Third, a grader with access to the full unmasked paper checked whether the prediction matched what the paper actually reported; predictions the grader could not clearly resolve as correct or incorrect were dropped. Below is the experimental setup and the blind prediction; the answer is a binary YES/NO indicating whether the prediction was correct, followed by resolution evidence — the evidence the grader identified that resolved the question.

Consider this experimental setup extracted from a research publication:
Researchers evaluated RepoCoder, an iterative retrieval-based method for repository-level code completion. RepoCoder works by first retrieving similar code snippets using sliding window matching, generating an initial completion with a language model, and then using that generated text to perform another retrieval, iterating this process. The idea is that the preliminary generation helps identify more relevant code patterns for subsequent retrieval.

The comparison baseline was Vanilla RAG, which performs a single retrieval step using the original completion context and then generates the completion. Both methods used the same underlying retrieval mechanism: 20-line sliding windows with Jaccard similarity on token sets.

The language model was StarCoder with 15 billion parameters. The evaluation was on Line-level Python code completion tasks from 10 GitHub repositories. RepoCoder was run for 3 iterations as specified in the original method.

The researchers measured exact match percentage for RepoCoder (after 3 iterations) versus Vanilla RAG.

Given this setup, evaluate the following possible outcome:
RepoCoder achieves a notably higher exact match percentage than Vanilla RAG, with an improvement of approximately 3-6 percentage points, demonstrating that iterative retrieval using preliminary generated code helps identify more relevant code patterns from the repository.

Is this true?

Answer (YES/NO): NO